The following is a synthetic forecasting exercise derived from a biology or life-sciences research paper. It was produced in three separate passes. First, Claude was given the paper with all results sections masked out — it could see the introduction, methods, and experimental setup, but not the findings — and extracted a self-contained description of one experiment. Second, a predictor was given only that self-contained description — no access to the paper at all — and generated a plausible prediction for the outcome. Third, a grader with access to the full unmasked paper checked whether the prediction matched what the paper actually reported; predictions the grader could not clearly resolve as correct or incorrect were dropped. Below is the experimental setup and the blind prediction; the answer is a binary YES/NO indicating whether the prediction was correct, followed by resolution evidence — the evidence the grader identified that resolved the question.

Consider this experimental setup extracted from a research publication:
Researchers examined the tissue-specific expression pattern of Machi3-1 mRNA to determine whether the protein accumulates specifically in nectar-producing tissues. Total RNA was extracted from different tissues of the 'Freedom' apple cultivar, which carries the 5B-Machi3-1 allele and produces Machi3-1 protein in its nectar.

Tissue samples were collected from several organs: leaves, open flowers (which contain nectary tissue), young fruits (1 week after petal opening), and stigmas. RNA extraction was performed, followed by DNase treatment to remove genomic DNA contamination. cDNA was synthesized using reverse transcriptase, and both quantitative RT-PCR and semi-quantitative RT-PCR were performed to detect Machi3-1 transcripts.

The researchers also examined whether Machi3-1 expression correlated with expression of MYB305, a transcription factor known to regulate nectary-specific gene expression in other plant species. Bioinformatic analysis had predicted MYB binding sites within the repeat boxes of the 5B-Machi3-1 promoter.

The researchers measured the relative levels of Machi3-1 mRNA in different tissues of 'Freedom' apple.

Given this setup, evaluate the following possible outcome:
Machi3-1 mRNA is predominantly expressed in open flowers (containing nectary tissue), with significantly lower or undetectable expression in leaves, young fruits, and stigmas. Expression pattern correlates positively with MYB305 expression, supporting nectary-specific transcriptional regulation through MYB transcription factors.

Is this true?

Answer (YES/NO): NO